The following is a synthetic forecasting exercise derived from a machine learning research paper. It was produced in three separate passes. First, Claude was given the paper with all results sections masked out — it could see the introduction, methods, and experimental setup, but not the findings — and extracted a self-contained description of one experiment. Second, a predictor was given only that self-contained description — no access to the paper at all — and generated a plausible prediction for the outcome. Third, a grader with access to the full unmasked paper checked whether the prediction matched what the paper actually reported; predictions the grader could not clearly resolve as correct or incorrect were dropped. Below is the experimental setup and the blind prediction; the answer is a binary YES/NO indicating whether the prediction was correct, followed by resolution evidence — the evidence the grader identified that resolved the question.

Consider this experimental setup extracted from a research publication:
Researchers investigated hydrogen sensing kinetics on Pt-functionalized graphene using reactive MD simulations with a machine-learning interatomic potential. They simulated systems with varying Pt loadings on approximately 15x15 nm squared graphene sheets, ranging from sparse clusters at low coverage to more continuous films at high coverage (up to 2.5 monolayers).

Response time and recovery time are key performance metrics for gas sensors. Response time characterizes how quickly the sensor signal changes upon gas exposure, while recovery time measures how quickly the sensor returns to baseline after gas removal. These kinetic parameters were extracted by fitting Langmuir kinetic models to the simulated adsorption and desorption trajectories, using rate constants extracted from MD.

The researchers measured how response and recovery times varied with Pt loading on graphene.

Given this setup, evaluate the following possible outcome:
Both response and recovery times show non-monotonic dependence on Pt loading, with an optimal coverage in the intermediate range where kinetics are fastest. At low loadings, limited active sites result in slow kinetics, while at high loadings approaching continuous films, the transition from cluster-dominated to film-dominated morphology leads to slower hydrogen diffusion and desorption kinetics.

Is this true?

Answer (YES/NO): NO